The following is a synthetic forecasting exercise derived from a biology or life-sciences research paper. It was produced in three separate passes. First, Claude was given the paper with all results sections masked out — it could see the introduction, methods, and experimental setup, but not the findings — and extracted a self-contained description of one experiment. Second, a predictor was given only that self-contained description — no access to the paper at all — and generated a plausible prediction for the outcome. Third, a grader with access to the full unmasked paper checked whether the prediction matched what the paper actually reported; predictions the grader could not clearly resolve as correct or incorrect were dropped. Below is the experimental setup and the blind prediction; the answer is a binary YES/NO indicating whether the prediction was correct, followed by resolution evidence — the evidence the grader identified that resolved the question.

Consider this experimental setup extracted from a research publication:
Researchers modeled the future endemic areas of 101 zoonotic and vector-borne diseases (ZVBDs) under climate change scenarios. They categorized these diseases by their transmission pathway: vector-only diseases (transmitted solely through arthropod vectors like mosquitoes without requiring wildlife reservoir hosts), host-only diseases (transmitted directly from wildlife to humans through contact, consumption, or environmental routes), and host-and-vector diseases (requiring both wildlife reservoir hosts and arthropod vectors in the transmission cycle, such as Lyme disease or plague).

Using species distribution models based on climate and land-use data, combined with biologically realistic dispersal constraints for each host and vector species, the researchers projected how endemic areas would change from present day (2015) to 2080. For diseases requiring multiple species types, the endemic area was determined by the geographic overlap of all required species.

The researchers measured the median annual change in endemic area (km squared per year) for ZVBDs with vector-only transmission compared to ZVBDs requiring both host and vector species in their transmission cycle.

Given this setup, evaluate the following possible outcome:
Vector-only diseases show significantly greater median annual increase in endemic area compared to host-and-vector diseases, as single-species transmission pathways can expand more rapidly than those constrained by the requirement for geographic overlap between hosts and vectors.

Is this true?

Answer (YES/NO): YES